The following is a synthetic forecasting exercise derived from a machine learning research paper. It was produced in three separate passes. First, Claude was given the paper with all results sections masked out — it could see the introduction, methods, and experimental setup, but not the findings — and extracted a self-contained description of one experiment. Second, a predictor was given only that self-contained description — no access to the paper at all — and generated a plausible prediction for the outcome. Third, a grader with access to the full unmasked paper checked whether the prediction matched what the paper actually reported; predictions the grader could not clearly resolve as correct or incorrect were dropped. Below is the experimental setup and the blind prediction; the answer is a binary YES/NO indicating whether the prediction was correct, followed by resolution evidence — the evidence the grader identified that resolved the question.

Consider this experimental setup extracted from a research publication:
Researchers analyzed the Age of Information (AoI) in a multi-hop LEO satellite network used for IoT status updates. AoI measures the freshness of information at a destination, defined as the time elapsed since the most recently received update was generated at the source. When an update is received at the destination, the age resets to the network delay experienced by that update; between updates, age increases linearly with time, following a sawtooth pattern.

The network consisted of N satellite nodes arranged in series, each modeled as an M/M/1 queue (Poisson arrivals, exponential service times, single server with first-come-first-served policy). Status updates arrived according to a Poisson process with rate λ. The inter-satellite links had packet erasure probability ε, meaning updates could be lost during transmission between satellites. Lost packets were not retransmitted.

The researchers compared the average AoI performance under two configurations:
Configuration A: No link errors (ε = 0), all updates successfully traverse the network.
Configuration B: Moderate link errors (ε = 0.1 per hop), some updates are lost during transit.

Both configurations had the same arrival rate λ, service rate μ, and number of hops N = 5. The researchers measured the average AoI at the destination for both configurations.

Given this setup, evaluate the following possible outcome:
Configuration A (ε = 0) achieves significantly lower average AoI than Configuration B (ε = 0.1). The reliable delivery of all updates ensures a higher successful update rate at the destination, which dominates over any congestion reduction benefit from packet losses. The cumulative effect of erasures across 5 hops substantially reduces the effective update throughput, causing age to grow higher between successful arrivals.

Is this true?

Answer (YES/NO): NO